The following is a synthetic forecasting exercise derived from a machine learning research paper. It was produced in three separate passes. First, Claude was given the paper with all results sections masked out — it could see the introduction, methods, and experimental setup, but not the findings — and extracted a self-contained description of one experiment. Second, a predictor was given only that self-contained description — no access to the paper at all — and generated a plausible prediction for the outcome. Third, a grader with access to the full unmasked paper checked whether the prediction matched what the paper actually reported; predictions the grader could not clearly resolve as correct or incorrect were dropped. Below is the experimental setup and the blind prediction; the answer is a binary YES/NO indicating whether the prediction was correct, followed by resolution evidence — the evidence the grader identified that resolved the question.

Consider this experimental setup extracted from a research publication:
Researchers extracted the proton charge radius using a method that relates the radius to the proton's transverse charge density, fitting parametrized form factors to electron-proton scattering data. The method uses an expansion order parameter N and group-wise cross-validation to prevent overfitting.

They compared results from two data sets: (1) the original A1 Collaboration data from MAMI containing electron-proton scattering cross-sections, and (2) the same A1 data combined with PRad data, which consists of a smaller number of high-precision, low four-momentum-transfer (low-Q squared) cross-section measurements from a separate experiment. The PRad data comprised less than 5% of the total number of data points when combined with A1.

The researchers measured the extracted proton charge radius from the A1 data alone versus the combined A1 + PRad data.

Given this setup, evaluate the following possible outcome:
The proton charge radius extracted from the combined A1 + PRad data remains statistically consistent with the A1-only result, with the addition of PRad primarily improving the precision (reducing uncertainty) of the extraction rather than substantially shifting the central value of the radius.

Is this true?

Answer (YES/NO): NO